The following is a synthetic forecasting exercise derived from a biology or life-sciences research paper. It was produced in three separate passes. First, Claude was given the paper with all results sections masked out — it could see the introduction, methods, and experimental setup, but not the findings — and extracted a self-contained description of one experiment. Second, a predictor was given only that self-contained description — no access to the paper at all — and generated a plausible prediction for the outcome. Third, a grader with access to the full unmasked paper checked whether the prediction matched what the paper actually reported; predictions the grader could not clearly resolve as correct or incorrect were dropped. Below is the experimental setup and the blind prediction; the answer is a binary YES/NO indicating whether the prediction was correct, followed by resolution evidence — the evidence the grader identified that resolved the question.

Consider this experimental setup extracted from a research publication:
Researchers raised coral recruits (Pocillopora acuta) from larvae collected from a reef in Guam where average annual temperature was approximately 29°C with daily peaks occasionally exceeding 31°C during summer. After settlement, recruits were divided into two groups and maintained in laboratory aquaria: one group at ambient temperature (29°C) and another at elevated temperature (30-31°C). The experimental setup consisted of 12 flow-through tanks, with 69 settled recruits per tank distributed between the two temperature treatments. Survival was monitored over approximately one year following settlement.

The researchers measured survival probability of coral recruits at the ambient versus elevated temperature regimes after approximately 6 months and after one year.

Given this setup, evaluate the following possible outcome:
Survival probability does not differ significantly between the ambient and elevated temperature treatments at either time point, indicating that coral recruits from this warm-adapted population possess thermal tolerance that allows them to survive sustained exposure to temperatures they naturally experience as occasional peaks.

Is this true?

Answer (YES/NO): NO